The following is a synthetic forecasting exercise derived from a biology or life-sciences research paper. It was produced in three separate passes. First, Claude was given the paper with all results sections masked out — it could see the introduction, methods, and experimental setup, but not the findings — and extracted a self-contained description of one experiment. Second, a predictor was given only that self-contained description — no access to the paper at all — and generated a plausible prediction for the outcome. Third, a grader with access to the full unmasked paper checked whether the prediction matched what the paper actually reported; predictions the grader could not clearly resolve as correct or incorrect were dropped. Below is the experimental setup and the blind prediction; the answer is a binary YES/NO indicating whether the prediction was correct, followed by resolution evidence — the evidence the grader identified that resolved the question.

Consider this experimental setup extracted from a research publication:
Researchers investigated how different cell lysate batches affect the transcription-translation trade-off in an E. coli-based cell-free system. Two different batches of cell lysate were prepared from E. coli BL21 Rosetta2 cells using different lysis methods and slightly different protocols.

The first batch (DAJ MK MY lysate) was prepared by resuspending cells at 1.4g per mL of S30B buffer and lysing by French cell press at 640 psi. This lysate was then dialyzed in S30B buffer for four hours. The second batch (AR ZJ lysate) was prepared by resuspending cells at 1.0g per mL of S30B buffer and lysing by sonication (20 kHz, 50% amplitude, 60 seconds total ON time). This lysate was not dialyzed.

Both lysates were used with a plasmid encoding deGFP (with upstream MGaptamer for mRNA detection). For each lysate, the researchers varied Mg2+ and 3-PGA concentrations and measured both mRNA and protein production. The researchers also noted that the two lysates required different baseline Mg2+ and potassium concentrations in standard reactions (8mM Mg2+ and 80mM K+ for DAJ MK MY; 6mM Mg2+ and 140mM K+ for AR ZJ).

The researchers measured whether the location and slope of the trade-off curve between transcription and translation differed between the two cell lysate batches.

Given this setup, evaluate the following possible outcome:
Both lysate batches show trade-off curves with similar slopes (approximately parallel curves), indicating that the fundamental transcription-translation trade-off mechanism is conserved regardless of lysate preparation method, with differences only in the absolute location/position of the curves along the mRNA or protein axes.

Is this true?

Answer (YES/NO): NO